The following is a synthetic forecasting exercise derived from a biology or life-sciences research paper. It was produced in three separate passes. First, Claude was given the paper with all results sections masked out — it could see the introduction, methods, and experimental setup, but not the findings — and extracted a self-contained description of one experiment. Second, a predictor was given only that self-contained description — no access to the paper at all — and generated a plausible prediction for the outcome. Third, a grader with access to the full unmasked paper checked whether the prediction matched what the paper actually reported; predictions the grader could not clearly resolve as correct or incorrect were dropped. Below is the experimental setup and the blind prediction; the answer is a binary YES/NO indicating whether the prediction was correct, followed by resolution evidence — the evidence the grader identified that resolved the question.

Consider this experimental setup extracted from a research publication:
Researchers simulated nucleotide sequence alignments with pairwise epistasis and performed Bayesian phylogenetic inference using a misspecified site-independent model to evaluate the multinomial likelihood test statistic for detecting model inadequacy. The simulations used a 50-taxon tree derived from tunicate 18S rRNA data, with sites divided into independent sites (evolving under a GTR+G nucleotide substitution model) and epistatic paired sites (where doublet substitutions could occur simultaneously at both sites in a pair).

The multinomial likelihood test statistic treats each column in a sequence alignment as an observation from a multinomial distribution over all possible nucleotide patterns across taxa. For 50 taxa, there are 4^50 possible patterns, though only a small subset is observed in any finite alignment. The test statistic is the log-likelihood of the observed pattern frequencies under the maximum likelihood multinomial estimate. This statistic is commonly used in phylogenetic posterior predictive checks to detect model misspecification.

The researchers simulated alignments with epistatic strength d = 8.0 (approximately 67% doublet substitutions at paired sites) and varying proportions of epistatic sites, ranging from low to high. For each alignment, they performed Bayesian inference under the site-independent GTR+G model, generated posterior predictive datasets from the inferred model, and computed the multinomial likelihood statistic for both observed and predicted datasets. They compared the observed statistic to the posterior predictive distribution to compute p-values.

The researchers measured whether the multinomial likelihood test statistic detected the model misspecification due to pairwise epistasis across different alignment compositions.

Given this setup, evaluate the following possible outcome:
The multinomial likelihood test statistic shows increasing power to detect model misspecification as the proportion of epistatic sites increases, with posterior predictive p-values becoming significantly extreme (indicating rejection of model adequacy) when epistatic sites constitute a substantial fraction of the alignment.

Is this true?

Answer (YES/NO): NO